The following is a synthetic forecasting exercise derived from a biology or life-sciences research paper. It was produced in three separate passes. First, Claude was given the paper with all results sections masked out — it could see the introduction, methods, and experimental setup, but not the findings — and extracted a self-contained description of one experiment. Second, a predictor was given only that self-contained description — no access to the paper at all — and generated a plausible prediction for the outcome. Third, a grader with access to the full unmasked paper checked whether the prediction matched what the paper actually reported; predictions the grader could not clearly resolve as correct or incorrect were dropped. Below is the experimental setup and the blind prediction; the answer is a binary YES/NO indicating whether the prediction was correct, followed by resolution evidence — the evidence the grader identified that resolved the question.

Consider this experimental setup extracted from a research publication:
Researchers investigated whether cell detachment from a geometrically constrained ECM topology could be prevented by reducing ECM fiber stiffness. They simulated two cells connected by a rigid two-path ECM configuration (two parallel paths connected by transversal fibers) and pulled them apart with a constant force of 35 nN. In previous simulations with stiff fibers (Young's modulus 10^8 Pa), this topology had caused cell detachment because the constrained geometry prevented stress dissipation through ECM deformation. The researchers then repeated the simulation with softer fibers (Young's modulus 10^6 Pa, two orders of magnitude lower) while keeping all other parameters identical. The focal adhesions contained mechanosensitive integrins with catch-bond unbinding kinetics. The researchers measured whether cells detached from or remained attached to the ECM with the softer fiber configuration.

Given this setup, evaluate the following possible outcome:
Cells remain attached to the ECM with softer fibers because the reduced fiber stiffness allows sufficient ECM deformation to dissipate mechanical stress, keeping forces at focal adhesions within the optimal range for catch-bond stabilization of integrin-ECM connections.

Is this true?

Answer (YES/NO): YES